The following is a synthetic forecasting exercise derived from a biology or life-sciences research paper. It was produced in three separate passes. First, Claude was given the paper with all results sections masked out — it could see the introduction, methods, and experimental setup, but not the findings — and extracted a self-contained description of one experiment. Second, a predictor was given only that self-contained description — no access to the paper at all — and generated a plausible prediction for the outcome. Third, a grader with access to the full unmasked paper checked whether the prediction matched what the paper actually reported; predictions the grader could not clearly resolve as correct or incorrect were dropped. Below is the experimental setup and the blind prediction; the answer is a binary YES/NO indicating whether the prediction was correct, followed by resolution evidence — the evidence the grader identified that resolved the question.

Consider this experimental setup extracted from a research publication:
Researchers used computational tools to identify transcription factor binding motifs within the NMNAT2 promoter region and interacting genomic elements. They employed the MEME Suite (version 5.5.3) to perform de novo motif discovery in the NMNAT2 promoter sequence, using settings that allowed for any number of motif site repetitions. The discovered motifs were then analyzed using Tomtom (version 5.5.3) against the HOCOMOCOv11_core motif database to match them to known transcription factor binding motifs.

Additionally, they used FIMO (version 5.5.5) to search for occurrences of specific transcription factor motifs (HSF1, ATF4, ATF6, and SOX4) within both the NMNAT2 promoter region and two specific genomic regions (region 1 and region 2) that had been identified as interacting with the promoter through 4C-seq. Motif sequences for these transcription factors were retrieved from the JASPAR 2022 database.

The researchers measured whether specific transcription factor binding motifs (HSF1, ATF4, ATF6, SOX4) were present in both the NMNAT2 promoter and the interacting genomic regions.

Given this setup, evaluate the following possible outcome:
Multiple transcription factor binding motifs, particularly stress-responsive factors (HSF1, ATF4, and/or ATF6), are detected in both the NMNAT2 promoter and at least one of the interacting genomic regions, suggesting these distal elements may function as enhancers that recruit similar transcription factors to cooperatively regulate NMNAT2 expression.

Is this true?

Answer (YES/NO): YES